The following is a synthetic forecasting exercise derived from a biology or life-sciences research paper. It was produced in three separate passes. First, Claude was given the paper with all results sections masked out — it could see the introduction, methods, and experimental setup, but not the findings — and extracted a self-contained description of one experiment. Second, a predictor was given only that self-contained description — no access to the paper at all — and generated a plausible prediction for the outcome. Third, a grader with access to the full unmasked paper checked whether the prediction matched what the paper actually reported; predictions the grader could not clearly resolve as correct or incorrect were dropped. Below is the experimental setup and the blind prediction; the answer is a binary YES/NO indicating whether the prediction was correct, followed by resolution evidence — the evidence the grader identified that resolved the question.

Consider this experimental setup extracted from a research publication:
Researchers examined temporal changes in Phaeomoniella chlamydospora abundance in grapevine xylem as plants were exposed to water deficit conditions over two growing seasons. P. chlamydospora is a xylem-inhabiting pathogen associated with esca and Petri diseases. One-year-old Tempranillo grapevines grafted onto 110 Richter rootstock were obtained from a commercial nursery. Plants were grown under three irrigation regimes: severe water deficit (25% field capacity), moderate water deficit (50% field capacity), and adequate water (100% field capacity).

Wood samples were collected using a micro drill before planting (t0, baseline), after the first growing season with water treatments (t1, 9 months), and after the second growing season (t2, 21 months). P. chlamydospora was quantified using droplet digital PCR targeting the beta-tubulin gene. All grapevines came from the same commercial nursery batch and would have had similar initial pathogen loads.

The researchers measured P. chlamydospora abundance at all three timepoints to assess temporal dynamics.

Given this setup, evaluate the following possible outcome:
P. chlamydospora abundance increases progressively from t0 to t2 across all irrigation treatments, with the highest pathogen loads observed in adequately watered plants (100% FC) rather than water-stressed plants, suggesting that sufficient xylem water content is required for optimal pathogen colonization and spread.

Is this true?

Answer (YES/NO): NO